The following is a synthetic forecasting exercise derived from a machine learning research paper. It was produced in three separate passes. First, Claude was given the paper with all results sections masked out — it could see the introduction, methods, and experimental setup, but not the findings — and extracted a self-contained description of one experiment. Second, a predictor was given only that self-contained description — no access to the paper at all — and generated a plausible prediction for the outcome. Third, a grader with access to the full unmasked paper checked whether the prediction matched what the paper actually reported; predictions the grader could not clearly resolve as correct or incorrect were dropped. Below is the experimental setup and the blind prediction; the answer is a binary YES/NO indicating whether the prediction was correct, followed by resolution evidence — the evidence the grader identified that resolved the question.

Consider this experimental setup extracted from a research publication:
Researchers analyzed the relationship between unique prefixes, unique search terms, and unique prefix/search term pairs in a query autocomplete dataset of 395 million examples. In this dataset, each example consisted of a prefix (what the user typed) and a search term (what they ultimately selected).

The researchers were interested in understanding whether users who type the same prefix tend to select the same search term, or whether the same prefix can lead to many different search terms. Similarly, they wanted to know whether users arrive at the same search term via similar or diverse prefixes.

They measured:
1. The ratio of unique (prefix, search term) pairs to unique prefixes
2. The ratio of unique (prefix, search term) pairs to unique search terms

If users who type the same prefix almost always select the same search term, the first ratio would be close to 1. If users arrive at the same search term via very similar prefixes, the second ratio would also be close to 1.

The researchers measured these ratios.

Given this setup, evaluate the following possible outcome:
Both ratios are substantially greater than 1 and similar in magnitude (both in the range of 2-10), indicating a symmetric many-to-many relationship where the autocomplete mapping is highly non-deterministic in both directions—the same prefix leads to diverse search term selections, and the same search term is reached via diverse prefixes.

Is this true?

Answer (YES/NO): YES